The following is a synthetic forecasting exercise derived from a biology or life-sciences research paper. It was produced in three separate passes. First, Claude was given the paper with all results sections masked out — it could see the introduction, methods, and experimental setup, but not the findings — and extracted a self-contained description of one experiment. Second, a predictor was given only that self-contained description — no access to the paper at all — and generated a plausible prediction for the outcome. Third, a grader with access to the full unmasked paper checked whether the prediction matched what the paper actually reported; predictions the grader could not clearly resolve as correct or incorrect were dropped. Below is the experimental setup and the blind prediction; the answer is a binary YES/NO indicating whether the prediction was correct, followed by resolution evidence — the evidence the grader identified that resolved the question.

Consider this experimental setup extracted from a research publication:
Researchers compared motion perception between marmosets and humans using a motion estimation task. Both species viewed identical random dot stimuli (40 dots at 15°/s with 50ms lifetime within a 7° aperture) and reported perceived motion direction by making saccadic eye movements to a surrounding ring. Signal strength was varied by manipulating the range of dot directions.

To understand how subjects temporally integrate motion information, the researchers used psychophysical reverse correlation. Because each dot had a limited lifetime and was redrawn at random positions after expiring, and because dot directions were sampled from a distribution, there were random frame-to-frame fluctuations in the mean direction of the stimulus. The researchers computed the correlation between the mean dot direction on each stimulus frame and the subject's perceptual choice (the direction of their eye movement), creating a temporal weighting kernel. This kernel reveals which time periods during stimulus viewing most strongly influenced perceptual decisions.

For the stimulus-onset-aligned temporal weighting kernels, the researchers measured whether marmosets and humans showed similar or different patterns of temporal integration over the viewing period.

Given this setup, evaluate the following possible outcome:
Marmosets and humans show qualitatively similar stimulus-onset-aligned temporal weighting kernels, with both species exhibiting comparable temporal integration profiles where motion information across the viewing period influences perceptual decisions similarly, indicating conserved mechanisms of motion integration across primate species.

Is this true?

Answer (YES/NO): NO